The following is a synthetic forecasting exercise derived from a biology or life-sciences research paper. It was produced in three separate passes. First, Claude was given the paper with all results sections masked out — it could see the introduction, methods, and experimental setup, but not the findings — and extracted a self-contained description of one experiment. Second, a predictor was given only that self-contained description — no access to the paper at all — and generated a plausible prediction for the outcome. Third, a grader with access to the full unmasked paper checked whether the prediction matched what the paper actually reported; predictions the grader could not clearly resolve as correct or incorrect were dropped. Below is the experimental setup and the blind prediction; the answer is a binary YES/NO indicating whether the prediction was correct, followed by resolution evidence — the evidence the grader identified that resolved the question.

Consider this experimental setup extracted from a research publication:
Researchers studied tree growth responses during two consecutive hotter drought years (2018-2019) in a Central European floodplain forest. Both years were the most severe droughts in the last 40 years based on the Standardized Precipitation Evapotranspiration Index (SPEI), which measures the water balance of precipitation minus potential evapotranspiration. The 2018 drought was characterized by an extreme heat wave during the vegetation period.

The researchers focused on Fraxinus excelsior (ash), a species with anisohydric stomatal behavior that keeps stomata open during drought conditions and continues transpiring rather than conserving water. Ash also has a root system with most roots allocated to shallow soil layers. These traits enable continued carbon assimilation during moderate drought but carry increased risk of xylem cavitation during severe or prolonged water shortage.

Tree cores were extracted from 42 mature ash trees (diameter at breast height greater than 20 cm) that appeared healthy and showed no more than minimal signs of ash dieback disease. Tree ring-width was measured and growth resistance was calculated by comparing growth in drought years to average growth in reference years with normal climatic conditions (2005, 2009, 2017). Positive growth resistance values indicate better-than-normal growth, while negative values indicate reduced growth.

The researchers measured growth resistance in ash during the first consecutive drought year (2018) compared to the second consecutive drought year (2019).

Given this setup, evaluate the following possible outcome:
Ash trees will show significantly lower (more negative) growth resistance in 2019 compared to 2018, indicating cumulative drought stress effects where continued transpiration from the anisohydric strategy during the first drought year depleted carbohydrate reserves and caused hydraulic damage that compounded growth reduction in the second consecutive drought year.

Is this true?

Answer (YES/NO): YES